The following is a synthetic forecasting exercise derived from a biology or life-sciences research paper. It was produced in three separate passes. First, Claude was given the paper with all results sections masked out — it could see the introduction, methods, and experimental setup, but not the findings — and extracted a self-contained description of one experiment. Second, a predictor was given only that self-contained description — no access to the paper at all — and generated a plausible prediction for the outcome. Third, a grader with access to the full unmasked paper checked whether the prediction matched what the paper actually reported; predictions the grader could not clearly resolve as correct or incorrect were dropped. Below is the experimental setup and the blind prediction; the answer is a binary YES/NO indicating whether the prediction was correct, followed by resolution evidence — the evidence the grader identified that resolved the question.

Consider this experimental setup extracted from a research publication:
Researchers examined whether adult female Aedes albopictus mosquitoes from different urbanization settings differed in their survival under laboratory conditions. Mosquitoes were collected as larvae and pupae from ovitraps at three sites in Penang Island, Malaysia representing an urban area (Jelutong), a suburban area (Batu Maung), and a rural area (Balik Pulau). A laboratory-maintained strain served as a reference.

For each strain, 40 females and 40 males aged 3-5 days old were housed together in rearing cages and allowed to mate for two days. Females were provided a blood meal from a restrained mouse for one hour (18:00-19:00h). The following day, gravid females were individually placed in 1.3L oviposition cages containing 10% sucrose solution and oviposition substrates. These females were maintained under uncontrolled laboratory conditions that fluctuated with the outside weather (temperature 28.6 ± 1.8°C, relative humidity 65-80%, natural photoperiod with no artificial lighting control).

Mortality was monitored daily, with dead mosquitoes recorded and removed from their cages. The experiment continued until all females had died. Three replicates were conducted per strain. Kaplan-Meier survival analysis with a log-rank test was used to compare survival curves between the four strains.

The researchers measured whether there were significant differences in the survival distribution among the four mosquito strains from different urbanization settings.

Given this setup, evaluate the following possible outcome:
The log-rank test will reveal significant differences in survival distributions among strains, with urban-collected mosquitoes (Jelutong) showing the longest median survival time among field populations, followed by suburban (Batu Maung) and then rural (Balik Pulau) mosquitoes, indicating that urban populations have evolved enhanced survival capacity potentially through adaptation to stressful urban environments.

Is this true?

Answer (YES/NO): YES